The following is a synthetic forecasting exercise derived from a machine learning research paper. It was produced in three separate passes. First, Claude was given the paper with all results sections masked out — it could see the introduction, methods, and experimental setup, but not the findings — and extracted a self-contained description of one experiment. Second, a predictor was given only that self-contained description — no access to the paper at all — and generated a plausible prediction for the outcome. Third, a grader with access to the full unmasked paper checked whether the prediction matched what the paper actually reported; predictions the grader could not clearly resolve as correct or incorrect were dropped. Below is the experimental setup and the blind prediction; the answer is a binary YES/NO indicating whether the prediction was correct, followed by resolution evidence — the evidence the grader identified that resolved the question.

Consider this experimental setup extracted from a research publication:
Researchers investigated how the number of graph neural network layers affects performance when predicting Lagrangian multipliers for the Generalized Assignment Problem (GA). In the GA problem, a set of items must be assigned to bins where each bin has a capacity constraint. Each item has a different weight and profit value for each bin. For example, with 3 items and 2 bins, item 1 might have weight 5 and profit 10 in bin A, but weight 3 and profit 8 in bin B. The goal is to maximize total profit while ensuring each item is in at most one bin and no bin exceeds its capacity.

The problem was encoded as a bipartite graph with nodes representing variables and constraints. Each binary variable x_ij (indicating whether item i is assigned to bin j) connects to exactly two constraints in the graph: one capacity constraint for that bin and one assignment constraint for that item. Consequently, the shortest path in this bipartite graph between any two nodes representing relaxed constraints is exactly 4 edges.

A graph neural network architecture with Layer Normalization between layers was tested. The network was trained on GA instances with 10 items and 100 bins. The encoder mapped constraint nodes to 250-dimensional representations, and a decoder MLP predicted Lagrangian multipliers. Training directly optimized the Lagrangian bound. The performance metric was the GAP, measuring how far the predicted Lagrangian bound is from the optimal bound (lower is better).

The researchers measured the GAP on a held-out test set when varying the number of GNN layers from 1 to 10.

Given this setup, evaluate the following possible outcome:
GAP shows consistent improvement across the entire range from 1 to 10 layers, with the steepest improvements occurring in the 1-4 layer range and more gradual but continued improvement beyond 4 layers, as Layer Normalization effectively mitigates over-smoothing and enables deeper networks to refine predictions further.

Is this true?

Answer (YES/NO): NO